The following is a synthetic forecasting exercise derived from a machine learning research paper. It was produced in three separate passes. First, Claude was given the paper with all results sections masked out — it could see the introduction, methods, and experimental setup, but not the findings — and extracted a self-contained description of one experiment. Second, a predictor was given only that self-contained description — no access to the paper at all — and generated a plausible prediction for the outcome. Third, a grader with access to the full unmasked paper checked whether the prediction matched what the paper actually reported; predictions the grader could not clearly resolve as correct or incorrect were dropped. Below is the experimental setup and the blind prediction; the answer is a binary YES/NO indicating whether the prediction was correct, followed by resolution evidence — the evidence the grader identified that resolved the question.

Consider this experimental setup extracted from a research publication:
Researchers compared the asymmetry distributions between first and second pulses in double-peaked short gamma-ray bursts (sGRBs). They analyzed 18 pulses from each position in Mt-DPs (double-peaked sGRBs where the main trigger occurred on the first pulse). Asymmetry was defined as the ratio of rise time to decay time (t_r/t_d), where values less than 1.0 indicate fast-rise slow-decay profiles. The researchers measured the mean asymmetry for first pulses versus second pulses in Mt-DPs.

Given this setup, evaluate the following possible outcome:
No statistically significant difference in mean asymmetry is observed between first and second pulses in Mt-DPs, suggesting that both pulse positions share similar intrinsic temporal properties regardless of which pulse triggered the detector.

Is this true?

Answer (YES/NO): NO